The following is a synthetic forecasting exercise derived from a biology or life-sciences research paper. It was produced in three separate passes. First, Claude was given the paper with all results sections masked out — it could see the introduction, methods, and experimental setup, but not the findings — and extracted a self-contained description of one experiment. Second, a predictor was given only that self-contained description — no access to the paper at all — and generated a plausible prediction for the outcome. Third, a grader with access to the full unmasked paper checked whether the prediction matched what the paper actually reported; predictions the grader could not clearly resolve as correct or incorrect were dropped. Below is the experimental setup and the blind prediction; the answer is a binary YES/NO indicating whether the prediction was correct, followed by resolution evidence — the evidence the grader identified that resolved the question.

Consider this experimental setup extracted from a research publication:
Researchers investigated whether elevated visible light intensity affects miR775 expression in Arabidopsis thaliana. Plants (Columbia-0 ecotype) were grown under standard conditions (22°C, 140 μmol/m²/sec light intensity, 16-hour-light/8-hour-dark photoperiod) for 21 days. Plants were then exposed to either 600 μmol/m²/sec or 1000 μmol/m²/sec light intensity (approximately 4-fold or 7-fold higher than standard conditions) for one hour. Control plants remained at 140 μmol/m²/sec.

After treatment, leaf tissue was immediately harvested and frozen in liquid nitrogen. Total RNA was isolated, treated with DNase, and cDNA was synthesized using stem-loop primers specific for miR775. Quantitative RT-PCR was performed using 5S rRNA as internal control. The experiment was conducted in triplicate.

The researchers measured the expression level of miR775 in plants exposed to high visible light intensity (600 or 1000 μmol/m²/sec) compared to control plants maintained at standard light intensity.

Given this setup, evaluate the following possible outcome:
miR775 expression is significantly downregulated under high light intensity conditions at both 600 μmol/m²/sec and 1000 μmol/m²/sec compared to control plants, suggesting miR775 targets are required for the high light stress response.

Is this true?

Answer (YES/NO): NO